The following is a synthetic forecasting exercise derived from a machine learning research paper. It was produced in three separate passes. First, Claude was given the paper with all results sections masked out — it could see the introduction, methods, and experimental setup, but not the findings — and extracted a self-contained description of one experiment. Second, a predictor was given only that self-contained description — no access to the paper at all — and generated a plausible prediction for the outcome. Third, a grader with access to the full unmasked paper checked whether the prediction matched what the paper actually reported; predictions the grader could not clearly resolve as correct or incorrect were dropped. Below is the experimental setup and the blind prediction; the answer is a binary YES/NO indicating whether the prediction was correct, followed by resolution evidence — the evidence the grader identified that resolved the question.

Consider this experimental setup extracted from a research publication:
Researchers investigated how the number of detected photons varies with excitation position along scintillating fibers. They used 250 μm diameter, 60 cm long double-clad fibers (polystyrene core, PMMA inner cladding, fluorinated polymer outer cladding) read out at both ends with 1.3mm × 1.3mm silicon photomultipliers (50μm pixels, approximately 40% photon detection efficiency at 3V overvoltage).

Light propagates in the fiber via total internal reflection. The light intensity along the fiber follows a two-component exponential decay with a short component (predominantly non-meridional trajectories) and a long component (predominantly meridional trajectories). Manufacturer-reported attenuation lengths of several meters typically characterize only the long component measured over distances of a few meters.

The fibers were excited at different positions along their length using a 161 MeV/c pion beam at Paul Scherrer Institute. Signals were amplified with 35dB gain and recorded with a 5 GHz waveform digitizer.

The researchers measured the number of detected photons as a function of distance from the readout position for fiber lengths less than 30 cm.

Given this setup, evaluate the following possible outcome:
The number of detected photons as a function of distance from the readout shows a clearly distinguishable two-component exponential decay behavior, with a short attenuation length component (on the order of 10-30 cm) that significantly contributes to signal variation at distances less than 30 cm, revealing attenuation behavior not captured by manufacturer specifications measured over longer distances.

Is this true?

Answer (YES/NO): YES